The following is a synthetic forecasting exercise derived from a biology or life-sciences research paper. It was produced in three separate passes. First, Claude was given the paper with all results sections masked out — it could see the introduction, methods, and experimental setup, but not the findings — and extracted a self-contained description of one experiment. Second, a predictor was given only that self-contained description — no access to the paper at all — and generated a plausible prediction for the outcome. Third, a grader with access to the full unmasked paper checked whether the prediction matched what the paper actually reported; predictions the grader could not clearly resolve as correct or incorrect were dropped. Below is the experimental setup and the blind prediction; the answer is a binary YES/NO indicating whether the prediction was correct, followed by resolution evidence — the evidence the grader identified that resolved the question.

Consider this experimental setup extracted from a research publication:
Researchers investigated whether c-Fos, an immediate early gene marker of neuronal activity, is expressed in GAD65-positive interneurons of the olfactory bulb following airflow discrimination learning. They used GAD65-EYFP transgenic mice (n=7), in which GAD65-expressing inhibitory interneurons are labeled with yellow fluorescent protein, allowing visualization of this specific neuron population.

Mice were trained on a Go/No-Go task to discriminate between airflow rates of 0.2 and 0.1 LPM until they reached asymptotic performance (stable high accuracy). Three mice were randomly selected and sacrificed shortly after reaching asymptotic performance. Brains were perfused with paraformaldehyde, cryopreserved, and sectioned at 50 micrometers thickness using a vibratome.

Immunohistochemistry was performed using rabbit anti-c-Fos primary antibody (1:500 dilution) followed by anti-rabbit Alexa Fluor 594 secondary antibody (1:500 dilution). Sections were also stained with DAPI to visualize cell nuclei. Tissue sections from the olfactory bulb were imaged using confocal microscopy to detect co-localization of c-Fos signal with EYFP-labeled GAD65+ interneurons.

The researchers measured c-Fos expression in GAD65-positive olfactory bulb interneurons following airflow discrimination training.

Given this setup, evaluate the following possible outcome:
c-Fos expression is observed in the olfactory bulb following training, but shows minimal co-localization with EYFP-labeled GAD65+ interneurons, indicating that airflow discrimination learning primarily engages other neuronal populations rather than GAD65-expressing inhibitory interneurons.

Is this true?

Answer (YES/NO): NO